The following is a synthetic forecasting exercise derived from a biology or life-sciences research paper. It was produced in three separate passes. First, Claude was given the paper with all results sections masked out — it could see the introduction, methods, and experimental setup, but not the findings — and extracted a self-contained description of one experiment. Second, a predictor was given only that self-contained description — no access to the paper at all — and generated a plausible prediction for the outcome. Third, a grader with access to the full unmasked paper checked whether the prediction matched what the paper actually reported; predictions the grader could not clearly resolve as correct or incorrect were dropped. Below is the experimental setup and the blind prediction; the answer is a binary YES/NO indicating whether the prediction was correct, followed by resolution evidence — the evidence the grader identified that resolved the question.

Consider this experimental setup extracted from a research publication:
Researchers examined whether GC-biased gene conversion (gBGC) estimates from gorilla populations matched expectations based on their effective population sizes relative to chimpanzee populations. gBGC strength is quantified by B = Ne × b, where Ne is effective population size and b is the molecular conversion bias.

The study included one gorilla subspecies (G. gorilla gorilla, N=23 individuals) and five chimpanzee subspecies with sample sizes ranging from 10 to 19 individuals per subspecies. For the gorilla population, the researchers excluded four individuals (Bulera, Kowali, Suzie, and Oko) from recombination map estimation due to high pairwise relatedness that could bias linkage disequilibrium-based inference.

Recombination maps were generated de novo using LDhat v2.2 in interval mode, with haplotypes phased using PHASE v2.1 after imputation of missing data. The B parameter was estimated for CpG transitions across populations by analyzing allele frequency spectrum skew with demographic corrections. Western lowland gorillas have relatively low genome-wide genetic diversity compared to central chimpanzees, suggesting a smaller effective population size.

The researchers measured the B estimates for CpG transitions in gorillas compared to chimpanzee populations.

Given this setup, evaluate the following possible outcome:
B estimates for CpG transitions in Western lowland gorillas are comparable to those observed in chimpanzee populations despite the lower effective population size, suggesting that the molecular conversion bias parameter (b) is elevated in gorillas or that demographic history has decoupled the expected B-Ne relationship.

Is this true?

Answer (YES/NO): NO